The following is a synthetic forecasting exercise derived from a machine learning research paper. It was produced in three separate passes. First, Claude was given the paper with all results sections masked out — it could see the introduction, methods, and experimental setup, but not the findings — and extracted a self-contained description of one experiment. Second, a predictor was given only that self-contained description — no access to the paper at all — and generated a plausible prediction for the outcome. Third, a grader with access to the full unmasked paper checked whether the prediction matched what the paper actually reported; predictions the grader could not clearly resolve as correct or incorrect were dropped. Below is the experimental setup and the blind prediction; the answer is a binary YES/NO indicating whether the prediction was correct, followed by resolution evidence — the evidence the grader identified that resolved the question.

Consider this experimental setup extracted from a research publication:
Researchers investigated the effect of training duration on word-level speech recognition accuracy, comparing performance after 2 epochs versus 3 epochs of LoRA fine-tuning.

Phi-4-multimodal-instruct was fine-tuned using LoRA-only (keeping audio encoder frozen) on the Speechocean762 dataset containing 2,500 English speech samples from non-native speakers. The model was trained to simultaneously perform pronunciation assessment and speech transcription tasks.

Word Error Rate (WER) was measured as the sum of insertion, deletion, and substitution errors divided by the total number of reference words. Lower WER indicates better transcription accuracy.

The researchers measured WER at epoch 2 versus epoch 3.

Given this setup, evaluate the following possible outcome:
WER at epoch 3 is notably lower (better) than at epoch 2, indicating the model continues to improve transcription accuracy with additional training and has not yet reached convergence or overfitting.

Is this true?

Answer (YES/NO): NO